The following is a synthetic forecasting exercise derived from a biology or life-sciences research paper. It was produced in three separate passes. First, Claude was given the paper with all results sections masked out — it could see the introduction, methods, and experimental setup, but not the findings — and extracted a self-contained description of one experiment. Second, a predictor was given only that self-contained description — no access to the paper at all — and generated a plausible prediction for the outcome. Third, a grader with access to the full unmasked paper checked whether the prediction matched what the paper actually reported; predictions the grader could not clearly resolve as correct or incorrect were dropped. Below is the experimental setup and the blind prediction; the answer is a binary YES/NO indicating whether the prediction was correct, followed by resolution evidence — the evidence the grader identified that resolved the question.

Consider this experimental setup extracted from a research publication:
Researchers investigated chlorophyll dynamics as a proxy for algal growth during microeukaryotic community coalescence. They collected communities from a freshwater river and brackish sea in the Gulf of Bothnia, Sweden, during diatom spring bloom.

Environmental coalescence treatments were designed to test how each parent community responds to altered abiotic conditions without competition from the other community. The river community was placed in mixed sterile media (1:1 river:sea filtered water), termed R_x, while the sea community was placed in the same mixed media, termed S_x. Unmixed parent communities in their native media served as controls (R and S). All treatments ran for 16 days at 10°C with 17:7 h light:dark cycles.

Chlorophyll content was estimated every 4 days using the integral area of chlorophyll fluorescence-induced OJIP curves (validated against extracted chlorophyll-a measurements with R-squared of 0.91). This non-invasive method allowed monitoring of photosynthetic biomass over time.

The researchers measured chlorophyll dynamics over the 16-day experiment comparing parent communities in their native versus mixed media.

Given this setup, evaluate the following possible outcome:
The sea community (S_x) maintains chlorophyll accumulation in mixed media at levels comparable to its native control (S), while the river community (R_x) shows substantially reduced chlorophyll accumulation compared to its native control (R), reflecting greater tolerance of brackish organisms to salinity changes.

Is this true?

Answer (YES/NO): NO